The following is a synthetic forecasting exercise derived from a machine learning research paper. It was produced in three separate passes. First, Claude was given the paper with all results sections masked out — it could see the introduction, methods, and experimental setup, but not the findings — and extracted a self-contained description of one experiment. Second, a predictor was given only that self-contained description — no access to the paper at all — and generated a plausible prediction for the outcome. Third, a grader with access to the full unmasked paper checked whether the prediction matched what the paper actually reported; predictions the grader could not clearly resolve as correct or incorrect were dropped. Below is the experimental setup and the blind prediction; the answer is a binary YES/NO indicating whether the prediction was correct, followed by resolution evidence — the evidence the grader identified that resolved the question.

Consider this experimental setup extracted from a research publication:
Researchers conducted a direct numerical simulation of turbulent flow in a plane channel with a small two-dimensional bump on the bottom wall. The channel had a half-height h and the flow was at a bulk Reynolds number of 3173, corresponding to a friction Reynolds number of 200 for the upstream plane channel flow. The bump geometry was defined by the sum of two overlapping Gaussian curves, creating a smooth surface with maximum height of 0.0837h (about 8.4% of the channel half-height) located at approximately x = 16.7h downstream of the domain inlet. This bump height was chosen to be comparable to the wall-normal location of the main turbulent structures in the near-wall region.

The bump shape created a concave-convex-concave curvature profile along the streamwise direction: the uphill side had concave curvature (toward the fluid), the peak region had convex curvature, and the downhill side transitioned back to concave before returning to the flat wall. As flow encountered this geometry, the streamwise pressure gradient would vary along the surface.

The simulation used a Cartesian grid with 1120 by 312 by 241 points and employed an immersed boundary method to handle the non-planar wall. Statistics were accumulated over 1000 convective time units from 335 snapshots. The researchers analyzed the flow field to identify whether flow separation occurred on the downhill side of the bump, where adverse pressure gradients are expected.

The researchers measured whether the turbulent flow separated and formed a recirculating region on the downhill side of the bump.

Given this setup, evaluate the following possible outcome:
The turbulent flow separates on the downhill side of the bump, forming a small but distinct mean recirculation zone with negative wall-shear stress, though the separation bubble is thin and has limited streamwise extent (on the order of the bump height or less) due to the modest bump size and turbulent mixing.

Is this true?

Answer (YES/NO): NO